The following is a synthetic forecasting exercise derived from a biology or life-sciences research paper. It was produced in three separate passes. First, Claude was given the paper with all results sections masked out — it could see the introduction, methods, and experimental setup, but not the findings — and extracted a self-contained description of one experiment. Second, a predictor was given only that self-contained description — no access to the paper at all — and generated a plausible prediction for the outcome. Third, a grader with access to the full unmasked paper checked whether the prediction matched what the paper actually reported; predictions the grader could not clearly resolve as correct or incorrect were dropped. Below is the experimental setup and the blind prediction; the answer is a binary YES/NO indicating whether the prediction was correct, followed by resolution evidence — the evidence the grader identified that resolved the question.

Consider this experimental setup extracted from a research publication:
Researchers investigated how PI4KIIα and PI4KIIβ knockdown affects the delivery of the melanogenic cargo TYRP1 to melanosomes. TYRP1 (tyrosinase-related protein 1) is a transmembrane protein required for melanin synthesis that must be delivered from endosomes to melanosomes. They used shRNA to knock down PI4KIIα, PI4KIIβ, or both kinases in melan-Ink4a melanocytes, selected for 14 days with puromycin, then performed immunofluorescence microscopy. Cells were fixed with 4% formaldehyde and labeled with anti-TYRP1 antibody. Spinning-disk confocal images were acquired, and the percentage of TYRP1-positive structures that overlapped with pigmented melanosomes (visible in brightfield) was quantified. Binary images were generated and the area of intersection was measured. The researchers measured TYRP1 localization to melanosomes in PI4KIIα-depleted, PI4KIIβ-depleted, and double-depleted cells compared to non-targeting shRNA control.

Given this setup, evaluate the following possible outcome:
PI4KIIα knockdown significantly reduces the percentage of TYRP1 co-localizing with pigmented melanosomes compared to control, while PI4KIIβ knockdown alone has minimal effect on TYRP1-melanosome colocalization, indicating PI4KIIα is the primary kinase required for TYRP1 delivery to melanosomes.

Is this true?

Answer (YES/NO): NO